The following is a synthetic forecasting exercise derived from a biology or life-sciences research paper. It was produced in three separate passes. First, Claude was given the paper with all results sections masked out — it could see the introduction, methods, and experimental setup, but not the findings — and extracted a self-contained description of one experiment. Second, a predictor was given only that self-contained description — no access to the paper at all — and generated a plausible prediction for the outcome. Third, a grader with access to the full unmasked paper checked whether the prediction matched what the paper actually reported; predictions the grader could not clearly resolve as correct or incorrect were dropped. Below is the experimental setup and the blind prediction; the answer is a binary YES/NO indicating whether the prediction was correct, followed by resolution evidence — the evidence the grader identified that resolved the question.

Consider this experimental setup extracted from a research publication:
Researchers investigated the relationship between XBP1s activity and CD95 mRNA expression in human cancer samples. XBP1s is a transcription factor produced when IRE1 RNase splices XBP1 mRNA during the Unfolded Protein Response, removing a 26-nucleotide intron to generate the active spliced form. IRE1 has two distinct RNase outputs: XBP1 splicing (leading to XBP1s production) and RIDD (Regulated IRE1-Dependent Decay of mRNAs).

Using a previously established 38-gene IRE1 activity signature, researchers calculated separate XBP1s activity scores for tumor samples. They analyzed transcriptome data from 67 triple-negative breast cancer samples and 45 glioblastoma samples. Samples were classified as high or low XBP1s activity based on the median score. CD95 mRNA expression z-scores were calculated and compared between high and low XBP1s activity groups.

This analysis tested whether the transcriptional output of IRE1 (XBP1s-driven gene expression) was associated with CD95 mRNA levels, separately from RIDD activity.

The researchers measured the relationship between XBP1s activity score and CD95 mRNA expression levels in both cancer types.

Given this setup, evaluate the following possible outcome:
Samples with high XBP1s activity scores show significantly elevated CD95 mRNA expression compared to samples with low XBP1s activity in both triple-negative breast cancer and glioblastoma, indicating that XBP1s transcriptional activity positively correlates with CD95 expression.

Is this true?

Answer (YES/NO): YES